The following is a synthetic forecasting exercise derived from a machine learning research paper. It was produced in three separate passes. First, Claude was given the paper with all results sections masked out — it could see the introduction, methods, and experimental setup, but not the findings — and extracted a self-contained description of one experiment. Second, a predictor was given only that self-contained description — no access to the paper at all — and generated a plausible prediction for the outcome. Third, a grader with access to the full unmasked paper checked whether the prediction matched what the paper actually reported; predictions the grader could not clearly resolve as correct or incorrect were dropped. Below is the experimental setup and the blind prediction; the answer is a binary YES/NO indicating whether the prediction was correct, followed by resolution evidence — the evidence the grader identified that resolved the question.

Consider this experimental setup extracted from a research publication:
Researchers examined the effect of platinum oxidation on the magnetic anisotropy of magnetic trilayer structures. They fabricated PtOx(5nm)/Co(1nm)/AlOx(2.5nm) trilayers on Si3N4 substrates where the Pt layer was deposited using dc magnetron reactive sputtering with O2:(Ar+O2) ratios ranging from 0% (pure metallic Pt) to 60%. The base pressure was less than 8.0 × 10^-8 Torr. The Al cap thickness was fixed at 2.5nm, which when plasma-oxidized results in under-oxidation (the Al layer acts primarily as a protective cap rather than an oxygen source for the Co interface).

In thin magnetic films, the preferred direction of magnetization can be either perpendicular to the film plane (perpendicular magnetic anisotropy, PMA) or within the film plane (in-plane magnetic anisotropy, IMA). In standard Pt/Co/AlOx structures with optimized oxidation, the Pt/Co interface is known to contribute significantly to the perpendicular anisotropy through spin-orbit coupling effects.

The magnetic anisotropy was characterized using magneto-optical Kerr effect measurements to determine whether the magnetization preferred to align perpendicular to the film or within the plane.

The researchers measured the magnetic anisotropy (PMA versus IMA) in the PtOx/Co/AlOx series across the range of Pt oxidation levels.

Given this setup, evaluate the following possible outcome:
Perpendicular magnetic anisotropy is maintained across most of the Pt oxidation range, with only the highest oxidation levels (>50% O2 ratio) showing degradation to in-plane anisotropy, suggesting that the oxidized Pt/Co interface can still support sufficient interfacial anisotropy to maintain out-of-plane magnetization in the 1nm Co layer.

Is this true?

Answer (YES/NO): NO